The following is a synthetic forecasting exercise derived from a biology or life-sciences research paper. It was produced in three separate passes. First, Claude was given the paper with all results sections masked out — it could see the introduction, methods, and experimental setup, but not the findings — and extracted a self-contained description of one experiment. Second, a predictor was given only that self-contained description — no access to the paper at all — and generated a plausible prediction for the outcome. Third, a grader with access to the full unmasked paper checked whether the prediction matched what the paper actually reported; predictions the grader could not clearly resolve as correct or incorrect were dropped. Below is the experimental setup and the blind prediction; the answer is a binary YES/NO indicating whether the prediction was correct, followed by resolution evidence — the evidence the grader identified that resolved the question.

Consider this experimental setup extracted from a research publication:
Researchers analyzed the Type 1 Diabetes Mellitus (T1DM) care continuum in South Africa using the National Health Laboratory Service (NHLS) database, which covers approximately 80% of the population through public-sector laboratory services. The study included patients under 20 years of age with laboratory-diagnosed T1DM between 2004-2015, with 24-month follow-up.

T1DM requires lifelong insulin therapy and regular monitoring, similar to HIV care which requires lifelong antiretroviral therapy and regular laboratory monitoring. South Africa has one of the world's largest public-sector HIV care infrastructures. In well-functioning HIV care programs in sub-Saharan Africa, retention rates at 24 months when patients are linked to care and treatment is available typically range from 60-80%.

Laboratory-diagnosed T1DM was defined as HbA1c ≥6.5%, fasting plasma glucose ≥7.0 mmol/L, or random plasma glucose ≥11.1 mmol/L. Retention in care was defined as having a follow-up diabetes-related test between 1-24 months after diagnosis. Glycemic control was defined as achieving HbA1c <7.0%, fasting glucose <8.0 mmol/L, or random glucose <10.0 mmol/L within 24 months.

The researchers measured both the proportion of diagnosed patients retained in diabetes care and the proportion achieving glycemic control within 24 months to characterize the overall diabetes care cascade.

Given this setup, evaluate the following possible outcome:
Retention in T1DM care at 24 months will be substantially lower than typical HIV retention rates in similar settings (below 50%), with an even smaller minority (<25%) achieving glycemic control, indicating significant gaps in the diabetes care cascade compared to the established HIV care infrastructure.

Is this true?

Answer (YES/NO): YES